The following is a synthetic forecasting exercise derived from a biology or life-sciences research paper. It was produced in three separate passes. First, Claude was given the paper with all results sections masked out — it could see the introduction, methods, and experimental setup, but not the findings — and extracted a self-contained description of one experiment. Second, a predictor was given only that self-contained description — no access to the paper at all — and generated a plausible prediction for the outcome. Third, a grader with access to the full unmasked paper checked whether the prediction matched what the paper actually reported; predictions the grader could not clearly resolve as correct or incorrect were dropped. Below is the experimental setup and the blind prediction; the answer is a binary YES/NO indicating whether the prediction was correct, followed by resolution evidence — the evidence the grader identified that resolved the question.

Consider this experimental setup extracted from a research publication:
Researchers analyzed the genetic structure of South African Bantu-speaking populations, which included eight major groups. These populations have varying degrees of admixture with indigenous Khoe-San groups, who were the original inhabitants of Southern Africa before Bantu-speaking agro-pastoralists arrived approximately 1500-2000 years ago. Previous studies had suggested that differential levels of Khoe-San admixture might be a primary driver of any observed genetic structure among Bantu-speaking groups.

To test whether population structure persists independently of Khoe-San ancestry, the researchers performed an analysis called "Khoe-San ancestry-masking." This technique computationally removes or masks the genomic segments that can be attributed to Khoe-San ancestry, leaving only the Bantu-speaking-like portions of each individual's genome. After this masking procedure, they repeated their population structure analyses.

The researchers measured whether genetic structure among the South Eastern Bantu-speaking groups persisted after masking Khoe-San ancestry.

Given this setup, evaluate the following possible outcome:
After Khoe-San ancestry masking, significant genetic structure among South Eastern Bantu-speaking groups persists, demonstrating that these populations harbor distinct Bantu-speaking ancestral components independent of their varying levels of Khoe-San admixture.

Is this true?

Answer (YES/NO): YES